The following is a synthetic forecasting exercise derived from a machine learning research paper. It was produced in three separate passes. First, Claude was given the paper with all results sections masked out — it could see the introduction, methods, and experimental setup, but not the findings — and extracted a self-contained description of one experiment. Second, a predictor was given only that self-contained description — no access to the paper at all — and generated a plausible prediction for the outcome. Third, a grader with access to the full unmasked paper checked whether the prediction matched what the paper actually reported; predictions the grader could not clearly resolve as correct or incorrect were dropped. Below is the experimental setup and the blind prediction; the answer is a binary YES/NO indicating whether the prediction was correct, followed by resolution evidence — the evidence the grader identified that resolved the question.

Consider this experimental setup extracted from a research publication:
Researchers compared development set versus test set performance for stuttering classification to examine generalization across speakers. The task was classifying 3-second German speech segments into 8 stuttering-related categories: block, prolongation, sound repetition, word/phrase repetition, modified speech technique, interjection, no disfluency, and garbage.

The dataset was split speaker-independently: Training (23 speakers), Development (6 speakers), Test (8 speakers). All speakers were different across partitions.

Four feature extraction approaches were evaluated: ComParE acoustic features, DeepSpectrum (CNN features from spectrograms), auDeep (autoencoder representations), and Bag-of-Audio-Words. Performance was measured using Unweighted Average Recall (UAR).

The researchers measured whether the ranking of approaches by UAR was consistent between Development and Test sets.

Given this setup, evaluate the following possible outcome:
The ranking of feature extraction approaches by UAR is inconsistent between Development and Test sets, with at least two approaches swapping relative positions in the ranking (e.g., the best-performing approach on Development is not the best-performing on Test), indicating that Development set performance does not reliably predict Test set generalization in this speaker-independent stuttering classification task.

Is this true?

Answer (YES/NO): YES